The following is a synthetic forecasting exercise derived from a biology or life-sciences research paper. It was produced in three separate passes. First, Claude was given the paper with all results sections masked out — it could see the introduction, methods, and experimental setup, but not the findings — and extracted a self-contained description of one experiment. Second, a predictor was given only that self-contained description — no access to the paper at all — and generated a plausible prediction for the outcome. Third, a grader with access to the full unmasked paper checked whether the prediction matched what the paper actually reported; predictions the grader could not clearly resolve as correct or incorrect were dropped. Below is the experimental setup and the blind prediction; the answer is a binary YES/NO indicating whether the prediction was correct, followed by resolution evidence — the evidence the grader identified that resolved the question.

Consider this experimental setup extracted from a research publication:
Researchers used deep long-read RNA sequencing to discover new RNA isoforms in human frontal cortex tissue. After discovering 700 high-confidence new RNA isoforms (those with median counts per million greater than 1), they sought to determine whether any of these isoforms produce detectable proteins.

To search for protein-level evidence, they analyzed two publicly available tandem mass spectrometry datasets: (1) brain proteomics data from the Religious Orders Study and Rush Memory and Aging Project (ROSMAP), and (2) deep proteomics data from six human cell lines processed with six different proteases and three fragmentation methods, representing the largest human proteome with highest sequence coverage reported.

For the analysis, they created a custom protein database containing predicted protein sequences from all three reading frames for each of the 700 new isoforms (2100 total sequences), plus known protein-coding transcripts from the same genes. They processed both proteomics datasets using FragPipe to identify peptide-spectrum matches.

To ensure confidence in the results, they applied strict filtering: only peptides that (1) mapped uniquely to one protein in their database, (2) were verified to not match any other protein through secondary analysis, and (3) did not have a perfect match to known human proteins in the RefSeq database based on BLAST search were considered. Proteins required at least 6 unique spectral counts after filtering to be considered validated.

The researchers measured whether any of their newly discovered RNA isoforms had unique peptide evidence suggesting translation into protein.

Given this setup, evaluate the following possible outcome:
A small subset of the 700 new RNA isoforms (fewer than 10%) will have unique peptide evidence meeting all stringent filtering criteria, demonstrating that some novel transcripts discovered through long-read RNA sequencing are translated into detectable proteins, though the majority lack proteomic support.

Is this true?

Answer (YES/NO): YES